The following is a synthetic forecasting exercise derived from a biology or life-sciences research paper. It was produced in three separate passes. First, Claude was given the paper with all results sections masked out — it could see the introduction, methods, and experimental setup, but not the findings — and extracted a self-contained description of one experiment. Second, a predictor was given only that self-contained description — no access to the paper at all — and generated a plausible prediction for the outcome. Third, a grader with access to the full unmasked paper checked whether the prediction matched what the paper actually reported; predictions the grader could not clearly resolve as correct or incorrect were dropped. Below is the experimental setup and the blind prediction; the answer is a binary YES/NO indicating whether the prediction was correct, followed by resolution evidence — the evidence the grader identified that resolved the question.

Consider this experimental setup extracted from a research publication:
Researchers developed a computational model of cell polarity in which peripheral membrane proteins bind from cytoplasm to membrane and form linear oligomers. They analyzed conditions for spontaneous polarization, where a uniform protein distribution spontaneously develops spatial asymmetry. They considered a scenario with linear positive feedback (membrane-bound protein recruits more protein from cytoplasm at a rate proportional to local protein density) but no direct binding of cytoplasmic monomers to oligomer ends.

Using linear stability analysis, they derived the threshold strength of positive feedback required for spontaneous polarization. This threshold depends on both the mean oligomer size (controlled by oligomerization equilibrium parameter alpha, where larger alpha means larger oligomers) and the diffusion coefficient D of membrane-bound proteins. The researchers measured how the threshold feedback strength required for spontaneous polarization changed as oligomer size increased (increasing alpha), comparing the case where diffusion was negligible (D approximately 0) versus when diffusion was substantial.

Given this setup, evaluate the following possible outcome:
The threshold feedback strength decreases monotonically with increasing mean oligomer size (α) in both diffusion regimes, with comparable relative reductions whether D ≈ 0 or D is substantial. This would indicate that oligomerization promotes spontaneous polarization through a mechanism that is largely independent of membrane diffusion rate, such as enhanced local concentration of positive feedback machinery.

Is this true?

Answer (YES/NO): NO